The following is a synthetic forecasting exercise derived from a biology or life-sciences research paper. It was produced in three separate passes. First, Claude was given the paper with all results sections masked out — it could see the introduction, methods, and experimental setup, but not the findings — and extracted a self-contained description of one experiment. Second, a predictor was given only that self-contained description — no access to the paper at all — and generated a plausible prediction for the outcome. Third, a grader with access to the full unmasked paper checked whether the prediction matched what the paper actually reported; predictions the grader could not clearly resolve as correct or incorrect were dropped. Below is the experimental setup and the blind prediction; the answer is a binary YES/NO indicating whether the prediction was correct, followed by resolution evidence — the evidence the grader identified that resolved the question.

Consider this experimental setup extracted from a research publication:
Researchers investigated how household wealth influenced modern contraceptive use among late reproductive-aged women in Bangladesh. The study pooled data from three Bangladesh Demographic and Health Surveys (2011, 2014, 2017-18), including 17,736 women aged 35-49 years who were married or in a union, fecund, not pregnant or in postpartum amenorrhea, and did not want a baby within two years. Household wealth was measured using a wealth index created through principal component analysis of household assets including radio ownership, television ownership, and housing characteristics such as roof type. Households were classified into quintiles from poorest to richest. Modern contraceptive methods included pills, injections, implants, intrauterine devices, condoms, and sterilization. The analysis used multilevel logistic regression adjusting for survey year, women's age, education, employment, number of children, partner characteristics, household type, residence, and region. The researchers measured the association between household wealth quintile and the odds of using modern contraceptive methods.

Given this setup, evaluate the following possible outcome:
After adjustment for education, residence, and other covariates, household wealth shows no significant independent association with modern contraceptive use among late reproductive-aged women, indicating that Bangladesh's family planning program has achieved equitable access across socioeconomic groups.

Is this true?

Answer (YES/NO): NO